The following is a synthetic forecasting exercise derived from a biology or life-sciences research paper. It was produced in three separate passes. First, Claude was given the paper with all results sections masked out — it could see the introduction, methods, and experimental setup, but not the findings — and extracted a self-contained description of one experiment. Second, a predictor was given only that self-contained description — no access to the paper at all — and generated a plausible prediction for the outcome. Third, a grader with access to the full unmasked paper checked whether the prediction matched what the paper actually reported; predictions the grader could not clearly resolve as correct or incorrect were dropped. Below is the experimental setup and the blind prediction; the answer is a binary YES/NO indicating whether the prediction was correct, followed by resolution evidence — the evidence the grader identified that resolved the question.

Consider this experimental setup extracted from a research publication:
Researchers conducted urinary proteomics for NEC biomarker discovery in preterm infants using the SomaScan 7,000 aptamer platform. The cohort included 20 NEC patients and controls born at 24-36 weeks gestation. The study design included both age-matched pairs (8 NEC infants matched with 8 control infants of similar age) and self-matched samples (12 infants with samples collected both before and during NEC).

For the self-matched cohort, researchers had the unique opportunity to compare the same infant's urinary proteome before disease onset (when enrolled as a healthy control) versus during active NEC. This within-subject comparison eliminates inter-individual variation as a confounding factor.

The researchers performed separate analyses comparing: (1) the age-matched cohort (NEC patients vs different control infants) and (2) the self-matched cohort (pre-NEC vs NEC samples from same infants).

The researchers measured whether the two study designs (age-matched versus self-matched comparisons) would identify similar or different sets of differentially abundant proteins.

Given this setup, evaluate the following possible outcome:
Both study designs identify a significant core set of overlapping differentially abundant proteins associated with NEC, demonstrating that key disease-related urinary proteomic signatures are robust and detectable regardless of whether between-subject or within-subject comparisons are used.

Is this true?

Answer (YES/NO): YES